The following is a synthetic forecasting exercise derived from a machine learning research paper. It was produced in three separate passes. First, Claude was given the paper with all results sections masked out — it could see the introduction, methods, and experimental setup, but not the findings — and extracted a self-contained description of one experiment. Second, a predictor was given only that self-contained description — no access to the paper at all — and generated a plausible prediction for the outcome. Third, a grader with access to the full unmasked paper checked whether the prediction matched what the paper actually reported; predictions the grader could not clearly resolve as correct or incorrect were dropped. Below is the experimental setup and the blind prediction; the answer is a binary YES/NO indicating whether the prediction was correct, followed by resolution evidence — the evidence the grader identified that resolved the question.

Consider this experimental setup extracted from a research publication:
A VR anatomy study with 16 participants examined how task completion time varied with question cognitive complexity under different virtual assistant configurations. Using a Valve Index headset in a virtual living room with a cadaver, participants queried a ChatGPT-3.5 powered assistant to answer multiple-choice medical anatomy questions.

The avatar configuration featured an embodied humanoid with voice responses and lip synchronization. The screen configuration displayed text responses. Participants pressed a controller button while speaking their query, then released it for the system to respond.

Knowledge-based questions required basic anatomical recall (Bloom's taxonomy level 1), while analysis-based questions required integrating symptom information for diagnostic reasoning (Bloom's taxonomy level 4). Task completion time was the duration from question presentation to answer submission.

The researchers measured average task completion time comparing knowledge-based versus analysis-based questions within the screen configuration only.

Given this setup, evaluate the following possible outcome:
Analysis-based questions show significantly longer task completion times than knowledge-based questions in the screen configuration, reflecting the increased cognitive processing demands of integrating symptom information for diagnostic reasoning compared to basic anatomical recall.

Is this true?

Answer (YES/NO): NO